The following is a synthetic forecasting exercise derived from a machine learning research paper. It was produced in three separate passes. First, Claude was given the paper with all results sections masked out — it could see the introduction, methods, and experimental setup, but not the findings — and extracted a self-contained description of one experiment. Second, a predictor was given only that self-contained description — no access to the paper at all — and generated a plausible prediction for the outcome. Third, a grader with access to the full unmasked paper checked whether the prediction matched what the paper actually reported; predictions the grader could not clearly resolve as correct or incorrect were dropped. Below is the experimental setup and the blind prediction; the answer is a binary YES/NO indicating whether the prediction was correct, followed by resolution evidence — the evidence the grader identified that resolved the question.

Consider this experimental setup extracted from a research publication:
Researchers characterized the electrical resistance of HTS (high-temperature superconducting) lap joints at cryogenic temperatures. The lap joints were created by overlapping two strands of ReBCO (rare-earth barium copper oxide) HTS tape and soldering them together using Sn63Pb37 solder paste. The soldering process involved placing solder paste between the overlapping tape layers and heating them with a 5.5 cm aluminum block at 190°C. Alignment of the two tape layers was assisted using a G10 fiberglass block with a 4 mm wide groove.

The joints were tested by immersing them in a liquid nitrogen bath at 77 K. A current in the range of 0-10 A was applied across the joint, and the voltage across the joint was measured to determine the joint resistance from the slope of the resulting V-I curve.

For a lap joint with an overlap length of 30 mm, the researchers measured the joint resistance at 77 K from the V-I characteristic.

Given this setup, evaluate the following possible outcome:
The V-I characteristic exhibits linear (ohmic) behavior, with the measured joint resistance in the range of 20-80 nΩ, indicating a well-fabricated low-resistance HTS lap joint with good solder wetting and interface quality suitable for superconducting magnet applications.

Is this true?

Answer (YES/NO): NO